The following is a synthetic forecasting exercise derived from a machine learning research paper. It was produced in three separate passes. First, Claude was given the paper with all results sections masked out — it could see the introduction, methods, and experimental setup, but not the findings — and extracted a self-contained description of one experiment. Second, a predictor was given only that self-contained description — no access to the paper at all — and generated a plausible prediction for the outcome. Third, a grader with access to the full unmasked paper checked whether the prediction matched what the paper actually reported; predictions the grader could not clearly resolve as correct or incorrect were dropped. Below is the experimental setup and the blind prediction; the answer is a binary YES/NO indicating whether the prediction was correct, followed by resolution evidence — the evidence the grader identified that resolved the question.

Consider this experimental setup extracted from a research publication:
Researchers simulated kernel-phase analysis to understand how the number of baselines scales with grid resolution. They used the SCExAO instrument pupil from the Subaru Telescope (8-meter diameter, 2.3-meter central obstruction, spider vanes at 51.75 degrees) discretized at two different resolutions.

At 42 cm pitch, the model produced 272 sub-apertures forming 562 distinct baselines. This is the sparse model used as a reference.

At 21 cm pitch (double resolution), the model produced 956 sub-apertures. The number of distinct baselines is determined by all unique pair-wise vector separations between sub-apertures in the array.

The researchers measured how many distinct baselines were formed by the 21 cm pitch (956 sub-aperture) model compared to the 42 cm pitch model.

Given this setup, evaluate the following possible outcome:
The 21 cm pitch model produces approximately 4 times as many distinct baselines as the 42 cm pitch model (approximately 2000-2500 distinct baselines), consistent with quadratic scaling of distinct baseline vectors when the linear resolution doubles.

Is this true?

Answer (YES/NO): YES